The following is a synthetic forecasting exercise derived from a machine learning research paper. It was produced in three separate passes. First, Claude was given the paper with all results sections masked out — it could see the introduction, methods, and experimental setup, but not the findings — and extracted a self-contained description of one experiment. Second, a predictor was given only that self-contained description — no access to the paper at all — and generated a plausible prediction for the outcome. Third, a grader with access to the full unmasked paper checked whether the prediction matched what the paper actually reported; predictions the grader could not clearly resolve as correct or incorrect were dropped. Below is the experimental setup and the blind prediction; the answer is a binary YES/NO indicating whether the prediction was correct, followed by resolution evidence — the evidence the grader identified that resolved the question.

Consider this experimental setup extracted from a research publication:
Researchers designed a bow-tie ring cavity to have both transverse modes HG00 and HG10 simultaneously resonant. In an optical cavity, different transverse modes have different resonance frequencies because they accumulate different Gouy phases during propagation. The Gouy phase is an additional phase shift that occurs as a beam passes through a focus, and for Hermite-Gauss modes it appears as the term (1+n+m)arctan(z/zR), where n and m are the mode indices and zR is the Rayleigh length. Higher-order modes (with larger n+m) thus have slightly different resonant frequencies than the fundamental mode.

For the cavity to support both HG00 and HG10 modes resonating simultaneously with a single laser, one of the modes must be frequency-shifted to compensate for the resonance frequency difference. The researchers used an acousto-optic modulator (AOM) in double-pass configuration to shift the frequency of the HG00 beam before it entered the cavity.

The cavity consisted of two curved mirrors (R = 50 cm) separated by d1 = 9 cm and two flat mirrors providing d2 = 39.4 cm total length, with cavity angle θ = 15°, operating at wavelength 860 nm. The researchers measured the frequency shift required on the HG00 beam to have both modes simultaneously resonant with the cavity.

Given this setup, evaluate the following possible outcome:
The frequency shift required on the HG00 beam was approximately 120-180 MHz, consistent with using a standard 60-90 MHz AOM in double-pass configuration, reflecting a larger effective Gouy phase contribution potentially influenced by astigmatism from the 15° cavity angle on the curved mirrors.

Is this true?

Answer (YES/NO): NO